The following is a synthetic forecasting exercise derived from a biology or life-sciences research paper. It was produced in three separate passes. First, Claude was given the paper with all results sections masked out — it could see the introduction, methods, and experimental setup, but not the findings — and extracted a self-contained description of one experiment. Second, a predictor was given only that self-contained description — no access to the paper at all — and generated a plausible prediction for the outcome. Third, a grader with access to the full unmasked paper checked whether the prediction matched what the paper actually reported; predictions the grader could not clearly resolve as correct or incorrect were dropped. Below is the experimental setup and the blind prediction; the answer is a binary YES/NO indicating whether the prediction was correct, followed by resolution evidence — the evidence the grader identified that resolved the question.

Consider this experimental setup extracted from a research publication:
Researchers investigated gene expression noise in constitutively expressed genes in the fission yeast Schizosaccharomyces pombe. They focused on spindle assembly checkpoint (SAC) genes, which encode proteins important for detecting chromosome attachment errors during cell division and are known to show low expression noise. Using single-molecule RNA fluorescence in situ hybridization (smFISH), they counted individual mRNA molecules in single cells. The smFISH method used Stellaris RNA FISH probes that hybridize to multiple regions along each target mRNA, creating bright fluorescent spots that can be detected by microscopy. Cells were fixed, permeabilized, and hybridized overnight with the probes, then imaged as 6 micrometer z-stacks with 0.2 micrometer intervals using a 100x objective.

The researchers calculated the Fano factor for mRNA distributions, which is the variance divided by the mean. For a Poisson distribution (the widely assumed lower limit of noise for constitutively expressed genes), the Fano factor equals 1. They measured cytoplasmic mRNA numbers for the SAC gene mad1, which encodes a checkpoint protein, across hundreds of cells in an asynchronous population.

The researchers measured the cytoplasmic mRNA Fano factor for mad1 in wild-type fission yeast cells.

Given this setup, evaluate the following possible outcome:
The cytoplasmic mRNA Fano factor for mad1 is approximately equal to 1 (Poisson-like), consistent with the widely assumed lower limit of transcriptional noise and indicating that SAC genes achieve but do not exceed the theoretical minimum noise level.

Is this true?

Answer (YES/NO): NO